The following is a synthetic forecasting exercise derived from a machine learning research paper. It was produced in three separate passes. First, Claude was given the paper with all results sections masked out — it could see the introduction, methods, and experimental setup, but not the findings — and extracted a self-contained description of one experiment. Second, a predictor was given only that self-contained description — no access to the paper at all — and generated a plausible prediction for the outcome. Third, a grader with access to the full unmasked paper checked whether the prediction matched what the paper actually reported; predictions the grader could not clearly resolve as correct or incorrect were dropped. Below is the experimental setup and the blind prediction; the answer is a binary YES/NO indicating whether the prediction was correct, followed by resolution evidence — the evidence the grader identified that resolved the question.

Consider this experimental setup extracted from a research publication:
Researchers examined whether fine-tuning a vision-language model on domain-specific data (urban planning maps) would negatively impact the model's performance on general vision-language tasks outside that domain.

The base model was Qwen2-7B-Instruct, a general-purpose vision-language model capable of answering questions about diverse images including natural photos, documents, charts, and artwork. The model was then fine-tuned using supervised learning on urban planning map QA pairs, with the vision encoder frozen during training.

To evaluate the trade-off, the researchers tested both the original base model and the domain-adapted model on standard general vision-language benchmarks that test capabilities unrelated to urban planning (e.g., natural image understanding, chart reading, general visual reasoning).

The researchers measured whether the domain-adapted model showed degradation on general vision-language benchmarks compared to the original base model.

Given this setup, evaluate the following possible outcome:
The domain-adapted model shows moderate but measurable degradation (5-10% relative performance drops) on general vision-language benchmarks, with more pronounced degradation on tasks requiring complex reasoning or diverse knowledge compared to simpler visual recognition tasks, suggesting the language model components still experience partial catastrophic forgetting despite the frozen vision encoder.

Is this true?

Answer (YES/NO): NO